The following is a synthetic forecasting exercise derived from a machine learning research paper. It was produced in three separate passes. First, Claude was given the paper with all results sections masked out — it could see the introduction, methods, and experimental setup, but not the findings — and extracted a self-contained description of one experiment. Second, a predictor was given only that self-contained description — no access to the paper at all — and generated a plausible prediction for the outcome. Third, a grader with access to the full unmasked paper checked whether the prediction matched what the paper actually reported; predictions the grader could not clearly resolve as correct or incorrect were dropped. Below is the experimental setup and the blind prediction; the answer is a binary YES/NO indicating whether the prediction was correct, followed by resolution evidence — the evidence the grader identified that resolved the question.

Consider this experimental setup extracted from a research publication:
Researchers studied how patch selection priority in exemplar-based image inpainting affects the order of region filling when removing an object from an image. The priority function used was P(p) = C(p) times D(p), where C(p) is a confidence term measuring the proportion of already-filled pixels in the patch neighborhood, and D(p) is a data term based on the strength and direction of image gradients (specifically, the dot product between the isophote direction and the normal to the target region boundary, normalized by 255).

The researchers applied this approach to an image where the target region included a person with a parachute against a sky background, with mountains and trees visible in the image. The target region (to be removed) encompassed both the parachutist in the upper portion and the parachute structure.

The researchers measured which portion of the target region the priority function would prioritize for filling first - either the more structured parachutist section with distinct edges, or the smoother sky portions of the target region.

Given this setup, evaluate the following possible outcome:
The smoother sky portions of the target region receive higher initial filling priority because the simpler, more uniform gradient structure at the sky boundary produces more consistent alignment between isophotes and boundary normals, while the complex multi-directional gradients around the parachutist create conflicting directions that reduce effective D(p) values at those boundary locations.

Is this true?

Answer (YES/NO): NO